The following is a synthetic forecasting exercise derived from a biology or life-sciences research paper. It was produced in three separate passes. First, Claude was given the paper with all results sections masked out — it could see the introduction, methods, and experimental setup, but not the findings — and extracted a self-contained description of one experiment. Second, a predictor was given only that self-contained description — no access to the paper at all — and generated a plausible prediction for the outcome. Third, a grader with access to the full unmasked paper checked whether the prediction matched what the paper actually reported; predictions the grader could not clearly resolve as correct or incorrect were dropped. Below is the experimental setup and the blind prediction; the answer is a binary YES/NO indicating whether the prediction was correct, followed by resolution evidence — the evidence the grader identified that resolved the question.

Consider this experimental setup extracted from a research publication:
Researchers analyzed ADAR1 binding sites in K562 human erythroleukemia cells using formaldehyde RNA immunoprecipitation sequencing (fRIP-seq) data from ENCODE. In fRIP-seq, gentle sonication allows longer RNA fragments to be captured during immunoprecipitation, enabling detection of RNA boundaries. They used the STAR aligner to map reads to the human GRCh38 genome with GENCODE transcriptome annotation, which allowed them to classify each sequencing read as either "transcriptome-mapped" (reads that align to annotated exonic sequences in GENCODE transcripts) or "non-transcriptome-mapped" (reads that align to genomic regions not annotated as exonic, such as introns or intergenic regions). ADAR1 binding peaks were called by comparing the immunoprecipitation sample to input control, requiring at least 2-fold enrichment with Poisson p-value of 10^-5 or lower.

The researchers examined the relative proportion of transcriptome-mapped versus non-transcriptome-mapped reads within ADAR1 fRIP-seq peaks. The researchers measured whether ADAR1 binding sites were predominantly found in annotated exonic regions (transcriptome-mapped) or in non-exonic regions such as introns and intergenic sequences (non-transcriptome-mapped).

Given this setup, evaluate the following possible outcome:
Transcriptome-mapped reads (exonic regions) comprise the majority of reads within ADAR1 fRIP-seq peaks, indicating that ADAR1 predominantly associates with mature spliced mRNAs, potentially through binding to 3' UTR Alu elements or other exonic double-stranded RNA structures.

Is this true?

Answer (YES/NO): NO